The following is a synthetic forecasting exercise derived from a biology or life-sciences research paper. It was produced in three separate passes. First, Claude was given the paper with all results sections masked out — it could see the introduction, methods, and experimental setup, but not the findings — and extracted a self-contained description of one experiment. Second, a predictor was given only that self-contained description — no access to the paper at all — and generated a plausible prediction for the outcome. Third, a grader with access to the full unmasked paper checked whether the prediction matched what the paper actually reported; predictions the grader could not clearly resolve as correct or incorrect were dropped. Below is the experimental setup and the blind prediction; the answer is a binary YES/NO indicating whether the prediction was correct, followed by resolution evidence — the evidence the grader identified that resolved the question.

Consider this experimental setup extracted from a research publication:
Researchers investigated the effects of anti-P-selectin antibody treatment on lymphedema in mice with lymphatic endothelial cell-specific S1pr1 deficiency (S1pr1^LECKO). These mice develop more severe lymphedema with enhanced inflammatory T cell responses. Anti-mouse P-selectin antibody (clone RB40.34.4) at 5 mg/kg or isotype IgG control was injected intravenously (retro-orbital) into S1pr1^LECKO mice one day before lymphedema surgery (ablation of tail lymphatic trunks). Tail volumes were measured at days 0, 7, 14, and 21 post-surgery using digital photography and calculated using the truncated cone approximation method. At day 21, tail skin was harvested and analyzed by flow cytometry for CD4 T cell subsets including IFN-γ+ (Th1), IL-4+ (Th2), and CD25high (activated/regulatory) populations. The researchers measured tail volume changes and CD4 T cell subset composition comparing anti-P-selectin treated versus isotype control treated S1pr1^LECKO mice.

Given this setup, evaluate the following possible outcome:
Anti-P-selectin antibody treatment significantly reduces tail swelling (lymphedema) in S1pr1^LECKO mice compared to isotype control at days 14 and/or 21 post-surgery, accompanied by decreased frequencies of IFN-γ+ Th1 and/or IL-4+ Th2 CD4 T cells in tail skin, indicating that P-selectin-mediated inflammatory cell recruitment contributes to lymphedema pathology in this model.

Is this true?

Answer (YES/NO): YES